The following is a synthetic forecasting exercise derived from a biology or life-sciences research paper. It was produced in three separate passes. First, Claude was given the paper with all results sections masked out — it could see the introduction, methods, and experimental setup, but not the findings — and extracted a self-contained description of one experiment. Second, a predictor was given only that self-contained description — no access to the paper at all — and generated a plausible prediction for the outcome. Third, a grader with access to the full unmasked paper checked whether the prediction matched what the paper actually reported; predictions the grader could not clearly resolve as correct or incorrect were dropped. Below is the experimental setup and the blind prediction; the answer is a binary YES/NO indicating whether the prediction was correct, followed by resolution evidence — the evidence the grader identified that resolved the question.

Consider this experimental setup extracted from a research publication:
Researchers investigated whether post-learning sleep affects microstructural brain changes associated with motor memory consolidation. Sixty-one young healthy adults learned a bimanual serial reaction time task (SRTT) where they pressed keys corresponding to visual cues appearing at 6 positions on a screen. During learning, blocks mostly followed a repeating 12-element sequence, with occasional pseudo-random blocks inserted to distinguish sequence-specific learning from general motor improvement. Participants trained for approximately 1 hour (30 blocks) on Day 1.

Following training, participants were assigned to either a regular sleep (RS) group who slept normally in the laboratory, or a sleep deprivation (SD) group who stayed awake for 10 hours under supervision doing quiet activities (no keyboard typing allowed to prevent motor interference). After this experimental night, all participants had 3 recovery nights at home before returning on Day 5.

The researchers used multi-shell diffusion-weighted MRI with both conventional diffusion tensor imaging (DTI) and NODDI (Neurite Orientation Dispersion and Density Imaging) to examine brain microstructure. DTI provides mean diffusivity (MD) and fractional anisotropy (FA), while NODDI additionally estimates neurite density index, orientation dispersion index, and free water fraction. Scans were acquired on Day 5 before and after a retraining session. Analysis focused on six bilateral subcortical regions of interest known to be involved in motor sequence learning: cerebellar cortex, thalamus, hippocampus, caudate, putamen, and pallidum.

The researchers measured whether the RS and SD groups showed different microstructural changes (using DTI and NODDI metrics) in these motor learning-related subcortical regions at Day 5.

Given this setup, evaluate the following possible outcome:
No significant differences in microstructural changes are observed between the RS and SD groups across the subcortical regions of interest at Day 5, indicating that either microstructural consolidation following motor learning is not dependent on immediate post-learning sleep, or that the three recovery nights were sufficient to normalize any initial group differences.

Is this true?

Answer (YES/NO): YES